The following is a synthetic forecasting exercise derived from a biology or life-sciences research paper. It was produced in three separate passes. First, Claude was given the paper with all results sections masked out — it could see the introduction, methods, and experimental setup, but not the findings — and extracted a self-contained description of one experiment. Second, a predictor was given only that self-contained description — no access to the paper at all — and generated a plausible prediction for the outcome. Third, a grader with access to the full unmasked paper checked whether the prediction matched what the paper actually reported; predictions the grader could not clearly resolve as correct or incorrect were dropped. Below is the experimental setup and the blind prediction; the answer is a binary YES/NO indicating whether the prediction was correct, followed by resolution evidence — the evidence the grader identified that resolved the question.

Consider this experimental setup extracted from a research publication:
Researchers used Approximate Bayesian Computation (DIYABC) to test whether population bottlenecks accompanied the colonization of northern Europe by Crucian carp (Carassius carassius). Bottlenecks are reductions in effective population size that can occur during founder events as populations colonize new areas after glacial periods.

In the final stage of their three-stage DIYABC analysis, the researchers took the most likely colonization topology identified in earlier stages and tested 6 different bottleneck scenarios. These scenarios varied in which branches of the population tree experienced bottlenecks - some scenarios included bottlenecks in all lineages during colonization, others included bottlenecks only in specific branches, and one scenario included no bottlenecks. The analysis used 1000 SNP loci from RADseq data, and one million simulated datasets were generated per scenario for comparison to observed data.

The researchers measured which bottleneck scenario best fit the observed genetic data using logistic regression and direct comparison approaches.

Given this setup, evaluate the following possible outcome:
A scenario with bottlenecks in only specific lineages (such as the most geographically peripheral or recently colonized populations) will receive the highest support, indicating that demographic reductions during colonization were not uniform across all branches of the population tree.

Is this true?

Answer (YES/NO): YES